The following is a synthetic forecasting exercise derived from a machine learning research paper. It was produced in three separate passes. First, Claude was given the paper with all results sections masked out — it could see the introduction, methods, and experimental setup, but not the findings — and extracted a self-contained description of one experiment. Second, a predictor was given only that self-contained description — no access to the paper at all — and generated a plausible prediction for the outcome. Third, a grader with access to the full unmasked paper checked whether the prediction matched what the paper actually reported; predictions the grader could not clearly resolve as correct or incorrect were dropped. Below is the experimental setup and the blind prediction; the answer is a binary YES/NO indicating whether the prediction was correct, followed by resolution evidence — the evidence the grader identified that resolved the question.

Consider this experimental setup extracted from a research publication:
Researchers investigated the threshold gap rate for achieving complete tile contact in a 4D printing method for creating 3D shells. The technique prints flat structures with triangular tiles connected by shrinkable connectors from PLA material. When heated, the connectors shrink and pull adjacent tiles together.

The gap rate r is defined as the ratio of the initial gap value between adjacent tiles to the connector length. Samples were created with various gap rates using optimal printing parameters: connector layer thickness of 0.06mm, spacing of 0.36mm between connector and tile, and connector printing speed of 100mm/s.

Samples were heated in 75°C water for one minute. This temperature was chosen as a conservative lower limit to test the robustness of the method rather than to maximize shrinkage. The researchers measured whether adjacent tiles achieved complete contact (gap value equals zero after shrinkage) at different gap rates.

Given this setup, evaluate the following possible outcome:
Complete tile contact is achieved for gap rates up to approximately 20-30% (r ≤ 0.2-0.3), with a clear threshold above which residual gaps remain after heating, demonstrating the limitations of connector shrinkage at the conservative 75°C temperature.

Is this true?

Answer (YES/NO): NO